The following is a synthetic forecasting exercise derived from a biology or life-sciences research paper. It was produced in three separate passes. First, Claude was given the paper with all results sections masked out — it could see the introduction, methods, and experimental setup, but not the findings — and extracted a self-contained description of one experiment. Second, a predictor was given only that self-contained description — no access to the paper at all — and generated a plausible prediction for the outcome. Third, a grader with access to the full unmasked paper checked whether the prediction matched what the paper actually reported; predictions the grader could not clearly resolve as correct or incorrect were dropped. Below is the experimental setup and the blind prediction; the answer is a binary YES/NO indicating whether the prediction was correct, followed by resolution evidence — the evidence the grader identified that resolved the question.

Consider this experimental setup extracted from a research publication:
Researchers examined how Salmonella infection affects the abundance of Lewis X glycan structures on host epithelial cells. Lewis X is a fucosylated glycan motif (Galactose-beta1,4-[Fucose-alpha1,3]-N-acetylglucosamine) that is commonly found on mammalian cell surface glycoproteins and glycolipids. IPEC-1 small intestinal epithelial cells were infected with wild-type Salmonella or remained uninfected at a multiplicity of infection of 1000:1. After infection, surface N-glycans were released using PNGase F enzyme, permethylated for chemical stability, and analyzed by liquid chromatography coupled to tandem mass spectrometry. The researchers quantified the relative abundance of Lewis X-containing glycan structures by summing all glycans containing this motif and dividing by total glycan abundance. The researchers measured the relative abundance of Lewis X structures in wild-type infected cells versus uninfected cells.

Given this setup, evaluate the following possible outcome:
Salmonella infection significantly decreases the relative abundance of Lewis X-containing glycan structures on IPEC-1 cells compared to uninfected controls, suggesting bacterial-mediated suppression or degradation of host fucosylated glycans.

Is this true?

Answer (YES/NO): NO